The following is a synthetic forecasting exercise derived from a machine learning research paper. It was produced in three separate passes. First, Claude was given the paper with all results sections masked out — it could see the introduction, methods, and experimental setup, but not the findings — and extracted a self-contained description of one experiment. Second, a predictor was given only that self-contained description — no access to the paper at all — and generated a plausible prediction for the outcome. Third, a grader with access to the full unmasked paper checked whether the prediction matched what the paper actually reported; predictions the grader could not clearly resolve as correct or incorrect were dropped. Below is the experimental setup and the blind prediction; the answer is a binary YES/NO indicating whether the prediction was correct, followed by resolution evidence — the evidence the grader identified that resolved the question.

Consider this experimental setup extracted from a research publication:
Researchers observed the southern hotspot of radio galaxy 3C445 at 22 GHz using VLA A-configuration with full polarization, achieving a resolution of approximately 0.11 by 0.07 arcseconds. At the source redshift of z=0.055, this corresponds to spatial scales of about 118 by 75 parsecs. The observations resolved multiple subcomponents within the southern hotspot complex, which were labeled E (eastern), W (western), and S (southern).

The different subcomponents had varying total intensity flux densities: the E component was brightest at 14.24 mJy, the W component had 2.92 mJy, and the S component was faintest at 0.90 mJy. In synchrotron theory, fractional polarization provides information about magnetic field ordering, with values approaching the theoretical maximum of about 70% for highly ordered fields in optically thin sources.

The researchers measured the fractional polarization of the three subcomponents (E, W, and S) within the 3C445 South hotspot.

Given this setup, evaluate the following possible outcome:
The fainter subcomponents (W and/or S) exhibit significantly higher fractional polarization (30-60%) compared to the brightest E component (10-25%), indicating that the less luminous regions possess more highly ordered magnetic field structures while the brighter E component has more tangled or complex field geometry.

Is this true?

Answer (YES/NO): NO